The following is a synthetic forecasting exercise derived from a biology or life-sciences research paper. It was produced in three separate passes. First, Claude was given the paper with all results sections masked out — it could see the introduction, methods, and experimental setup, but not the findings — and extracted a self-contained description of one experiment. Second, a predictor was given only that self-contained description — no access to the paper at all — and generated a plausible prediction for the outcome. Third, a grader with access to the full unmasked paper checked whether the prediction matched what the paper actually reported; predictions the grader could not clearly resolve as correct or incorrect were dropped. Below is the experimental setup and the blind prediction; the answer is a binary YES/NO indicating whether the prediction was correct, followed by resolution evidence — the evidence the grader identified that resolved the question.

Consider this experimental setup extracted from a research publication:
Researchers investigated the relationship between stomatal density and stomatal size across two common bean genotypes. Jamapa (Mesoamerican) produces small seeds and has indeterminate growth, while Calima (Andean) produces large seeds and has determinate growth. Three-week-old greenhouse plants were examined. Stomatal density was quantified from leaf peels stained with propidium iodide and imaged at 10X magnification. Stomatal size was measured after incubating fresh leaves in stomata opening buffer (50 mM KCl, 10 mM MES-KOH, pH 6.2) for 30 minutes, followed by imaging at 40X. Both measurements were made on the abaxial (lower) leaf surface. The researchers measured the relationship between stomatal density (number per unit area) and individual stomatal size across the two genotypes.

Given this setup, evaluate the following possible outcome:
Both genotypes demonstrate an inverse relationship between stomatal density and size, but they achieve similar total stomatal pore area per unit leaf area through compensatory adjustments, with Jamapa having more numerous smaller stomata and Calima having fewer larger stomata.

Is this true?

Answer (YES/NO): NO